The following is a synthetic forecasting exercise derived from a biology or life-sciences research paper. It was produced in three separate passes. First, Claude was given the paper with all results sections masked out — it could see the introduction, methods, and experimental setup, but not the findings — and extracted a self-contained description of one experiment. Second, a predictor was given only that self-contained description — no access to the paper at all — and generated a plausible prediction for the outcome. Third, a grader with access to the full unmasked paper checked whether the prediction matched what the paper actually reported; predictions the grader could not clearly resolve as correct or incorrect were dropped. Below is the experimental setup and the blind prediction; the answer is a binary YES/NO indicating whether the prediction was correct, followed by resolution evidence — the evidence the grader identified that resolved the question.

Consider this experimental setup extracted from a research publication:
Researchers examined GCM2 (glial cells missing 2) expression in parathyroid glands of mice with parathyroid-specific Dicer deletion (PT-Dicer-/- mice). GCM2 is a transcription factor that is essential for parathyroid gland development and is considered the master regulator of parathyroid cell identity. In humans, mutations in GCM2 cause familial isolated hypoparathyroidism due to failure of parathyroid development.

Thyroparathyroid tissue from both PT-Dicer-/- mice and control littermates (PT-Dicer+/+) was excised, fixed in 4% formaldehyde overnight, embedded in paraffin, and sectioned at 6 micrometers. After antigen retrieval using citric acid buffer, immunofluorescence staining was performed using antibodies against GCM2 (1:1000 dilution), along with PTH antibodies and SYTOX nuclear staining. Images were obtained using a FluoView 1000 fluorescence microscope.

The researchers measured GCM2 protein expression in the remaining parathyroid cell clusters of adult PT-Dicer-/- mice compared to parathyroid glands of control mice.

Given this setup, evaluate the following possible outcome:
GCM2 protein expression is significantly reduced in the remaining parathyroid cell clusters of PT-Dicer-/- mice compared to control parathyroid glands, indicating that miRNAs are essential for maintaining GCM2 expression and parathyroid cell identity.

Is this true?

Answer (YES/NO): NO